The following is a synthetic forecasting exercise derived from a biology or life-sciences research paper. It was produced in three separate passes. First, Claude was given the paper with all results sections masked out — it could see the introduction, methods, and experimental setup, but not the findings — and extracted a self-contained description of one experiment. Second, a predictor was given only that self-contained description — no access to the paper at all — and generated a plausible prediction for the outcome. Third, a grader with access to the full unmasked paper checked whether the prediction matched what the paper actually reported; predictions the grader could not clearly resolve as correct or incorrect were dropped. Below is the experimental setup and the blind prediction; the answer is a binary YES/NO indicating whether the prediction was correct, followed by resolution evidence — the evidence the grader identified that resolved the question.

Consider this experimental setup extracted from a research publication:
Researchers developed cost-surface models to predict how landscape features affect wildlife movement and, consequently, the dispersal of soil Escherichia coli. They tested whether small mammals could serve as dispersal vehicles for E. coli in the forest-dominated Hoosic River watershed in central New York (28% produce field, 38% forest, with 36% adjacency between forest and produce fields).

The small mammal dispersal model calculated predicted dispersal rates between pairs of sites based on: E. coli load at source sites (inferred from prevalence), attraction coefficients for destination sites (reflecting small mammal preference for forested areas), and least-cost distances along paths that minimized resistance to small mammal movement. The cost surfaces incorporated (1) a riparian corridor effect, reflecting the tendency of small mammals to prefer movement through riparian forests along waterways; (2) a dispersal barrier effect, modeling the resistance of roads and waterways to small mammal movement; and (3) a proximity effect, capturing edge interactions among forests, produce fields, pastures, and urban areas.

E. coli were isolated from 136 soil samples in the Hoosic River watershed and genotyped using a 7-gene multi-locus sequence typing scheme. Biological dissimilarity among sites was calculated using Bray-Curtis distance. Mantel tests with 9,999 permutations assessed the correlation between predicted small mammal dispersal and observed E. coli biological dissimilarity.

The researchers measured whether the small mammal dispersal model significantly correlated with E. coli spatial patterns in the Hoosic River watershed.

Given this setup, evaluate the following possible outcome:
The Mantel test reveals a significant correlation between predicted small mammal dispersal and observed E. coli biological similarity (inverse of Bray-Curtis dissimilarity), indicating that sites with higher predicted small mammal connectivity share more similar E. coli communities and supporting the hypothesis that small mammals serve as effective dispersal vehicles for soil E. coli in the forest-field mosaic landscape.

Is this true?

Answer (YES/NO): NO